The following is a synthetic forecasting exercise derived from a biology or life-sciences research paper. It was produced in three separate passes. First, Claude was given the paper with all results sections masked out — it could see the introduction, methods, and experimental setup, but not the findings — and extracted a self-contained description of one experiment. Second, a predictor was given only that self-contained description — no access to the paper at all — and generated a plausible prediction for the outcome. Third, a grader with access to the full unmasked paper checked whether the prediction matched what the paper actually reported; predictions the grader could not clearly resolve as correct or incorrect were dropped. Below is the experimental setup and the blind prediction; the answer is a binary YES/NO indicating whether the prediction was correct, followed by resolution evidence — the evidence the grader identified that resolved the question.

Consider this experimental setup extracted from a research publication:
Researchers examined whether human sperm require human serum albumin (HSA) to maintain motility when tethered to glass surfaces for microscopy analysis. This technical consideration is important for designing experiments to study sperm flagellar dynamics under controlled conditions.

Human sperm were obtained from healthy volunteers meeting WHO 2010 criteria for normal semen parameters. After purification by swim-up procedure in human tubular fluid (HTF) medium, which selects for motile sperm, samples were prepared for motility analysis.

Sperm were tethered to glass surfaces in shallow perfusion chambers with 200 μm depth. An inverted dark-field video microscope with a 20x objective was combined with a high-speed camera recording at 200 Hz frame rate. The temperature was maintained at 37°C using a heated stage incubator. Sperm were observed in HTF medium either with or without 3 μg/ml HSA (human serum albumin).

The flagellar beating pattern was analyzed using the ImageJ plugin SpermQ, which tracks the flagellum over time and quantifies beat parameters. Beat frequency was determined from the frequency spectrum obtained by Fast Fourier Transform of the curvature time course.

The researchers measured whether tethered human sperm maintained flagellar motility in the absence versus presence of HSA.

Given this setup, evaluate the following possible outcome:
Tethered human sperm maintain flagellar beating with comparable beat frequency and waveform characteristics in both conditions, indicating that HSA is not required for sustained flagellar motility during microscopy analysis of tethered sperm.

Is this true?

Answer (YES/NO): NO